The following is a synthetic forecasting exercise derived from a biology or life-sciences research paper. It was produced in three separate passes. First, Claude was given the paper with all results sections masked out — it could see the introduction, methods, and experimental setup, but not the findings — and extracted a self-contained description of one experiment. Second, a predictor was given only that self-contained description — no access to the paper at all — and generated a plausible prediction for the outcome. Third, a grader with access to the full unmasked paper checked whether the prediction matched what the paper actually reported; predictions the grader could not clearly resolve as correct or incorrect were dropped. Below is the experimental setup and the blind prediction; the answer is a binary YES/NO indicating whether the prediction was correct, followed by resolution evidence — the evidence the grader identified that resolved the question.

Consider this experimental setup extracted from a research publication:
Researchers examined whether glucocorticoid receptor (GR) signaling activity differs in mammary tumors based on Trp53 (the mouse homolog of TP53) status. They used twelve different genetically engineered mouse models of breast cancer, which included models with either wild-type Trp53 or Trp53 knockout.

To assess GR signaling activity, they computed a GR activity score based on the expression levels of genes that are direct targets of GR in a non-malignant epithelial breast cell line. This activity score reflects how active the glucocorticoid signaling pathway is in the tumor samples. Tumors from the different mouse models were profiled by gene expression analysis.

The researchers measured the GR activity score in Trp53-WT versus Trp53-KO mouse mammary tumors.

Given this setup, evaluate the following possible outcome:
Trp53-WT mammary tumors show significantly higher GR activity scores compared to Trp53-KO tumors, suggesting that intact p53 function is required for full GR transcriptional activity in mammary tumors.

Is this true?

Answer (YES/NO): YES